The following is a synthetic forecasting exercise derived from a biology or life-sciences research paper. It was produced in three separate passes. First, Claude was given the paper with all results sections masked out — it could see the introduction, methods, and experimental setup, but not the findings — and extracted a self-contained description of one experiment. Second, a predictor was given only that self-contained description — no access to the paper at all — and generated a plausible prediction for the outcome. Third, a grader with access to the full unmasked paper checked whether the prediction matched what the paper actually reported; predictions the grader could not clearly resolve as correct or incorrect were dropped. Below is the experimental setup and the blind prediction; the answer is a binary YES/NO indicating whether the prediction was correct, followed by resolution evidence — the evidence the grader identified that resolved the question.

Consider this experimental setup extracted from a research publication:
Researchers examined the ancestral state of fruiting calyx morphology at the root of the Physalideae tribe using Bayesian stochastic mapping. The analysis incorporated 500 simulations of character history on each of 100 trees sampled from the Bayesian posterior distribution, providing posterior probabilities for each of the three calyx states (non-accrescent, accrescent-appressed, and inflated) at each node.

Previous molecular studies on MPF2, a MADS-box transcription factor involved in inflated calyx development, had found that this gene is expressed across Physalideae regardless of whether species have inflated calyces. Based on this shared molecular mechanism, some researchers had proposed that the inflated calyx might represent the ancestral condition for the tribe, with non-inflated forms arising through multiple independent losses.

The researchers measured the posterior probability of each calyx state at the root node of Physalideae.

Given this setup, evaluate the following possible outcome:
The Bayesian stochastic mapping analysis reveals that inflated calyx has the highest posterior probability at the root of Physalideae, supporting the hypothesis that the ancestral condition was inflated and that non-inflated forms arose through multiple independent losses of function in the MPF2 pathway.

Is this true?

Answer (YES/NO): NO